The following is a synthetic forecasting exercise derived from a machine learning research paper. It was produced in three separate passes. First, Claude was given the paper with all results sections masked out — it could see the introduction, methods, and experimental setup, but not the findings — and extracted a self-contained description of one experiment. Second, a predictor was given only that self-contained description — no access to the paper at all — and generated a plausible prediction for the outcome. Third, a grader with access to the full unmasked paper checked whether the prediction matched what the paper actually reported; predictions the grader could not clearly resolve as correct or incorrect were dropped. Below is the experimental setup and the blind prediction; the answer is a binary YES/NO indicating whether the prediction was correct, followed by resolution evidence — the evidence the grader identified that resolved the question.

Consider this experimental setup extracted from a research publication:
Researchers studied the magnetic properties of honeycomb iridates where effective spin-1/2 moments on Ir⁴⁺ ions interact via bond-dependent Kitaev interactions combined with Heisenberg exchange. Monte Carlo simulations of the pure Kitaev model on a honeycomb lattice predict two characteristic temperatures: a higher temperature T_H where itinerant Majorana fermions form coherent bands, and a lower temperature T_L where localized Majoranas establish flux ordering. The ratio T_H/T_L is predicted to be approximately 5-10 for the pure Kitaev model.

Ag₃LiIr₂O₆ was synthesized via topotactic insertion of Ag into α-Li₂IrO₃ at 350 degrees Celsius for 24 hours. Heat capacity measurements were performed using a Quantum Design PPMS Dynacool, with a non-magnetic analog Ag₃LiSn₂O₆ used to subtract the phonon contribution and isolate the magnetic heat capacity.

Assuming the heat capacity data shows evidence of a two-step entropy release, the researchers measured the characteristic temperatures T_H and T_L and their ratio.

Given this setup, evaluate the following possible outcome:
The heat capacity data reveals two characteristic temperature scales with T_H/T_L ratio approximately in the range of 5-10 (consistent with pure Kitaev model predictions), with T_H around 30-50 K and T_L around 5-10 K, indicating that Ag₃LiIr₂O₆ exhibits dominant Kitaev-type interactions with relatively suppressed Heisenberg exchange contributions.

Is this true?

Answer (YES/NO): NO